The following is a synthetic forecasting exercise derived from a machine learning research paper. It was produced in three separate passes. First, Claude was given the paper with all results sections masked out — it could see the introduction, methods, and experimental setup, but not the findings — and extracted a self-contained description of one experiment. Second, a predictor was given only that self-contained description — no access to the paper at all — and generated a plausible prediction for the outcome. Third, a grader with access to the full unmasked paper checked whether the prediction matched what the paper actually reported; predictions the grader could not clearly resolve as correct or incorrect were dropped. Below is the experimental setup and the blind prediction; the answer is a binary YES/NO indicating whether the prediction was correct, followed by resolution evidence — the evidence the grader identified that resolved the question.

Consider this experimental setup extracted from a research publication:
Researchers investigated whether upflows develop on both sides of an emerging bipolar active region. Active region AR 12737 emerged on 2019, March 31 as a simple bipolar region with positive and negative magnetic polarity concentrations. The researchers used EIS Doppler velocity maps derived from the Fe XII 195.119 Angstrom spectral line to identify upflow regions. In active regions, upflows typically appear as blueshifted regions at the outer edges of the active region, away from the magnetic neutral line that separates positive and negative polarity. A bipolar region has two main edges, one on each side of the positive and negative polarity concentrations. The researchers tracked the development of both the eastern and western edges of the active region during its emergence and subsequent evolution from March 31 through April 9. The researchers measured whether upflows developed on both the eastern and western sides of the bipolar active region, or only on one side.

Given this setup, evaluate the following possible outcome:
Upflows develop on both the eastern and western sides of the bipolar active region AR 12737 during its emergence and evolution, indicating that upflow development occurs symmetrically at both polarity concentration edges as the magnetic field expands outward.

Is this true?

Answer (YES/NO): YES